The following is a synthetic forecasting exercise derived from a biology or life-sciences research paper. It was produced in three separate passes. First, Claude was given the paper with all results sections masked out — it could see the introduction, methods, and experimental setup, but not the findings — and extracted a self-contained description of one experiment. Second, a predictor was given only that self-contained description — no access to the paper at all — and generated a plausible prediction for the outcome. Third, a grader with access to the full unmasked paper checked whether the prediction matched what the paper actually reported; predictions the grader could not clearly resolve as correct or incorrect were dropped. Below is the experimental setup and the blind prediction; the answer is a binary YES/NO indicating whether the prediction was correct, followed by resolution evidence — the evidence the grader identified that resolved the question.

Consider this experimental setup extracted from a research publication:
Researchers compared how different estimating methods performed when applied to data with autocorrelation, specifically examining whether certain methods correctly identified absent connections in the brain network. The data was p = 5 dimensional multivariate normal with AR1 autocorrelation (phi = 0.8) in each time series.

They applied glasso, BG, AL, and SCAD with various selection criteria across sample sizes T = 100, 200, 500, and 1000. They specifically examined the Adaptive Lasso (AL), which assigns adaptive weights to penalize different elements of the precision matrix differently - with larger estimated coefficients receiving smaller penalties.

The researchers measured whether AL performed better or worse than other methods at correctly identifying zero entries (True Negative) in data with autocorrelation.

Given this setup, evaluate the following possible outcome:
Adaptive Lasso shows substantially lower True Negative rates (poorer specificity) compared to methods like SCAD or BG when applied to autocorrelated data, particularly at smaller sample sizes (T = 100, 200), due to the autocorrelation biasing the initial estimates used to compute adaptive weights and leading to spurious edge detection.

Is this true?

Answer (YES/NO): YES